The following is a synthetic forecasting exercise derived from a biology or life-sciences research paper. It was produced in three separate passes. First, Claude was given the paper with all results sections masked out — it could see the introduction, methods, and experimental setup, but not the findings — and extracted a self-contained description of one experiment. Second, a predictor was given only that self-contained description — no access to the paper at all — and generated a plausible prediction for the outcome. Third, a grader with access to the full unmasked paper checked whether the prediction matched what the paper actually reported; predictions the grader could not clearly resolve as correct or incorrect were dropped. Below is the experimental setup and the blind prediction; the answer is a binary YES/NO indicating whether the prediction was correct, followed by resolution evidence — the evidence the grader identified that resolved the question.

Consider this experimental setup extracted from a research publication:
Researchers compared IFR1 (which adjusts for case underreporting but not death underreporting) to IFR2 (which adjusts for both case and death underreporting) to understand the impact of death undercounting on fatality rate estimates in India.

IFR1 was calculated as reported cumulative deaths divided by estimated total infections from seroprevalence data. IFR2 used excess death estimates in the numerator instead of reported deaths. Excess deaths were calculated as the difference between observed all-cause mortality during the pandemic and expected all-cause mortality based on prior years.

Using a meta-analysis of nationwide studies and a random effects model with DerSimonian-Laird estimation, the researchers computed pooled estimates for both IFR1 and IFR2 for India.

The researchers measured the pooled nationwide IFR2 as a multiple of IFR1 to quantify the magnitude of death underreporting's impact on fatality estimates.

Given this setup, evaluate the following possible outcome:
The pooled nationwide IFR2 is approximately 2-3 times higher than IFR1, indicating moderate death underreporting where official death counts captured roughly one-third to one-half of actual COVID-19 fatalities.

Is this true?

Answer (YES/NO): NO